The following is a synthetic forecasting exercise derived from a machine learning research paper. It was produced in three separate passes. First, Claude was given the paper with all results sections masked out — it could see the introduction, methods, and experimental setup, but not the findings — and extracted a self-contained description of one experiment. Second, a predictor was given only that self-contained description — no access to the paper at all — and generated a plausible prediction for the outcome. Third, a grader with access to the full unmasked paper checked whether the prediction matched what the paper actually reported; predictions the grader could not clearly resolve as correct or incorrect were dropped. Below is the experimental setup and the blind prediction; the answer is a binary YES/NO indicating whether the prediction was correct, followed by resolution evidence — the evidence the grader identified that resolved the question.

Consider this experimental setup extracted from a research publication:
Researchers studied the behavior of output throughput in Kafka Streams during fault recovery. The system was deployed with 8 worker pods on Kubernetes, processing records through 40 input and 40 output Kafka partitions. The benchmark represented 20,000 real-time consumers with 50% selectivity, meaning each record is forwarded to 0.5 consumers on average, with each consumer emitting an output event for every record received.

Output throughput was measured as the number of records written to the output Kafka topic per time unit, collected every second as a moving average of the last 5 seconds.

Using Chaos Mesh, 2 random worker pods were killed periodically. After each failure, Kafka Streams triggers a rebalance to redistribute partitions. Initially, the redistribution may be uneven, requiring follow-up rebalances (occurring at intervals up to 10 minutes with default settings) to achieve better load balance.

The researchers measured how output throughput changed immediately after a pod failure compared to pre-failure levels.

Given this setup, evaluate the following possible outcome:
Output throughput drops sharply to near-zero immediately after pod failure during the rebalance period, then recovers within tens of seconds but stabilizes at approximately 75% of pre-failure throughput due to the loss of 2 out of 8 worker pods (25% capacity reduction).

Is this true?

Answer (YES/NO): NO